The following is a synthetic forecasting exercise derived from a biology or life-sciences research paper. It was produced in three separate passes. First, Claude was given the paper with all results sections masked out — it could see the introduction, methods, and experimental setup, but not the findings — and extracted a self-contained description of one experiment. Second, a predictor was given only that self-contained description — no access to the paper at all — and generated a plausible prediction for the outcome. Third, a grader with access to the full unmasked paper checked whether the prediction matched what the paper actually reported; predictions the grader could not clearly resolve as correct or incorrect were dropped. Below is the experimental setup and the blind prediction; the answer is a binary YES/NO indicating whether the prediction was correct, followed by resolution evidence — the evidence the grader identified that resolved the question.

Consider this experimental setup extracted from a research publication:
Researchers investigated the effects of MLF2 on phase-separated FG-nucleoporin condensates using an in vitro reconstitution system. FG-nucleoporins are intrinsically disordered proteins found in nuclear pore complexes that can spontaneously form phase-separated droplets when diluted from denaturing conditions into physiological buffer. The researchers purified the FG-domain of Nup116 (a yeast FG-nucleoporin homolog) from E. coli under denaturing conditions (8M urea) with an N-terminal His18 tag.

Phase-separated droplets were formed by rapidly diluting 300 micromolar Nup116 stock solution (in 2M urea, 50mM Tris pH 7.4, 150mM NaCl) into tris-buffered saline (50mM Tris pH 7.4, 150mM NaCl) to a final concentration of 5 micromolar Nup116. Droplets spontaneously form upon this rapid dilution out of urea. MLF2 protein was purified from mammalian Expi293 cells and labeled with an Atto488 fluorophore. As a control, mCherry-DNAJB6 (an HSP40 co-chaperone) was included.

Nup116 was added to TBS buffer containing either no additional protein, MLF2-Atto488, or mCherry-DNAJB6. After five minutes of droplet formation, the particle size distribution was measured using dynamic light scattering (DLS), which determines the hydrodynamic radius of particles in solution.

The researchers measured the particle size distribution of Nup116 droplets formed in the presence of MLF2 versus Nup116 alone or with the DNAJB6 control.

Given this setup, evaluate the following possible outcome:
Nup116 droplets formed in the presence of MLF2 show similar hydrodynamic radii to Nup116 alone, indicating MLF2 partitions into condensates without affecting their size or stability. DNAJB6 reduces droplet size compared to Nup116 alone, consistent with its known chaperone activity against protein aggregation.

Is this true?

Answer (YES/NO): NO